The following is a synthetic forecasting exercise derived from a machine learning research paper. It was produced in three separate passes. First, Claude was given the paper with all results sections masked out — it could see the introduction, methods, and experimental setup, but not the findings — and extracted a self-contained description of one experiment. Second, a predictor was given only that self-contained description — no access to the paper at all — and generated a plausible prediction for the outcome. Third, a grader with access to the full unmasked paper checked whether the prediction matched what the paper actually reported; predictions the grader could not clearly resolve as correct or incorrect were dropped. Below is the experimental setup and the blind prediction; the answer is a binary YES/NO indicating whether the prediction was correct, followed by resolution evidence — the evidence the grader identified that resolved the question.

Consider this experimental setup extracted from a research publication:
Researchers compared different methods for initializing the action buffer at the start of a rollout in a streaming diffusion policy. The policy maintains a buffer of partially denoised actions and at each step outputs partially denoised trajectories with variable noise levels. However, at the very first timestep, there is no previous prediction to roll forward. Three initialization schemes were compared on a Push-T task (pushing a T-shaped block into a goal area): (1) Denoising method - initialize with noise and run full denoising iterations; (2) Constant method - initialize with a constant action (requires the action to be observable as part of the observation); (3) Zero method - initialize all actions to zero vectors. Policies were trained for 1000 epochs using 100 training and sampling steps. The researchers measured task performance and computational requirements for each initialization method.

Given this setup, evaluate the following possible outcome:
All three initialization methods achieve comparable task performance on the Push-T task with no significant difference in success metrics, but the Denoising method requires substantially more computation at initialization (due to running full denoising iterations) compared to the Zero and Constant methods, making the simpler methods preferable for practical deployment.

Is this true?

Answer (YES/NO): YES